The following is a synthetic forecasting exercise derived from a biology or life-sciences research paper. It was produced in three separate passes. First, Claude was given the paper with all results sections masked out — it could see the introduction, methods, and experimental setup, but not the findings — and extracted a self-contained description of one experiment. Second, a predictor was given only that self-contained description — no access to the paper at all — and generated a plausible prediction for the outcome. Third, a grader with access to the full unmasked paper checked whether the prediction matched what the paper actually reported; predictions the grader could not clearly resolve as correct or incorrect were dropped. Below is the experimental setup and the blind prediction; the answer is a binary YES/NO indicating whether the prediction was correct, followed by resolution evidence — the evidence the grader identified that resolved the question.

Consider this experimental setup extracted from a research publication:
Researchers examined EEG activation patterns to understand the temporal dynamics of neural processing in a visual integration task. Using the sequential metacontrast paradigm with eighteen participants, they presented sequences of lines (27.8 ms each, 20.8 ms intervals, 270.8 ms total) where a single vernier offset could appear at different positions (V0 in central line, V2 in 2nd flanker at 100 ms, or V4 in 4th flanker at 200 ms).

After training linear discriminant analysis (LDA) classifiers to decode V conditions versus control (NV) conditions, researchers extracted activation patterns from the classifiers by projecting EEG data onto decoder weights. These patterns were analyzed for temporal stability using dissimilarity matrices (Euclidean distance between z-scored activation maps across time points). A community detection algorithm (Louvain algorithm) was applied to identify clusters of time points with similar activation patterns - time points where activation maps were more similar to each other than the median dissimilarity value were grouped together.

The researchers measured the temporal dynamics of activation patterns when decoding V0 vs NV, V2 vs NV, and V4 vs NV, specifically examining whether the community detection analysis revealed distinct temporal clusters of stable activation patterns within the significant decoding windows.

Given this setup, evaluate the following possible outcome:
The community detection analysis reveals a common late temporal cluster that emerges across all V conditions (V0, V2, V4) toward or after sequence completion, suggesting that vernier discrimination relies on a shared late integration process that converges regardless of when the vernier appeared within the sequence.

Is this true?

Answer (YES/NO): NO